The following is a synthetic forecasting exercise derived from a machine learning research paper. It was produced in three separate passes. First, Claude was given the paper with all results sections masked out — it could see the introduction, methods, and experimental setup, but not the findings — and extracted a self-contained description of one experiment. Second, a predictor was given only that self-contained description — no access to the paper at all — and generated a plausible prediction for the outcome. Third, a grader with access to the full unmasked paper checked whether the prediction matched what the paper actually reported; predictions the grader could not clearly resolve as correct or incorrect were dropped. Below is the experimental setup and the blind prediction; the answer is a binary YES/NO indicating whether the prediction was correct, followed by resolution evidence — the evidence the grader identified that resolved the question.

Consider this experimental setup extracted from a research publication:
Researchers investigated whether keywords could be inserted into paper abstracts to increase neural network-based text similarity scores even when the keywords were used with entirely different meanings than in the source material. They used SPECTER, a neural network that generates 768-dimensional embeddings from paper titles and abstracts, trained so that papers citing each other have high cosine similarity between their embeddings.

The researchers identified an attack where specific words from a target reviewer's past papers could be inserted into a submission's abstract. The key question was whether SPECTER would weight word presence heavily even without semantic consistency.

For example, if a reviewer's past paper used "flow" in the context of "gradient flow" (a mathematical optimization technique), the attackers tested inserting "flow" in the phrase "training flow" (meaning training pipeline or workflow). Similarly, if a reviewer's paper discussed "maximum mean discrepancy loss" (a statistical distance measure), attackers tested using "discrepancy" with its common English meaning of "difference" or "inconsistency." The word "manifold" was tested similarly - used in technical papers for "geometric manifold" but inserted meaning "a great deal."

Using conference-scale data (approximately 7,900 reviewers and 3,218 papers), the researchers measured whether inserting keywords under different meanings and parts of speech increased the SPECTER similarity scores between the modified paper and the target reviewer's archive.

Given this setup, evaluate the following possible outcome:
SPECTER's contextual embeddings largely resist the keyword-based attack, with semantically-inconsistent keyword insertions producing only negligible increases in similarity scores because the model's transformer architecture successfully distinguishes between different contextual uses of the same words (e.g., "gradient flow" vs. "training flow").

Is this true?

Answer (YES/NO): NO